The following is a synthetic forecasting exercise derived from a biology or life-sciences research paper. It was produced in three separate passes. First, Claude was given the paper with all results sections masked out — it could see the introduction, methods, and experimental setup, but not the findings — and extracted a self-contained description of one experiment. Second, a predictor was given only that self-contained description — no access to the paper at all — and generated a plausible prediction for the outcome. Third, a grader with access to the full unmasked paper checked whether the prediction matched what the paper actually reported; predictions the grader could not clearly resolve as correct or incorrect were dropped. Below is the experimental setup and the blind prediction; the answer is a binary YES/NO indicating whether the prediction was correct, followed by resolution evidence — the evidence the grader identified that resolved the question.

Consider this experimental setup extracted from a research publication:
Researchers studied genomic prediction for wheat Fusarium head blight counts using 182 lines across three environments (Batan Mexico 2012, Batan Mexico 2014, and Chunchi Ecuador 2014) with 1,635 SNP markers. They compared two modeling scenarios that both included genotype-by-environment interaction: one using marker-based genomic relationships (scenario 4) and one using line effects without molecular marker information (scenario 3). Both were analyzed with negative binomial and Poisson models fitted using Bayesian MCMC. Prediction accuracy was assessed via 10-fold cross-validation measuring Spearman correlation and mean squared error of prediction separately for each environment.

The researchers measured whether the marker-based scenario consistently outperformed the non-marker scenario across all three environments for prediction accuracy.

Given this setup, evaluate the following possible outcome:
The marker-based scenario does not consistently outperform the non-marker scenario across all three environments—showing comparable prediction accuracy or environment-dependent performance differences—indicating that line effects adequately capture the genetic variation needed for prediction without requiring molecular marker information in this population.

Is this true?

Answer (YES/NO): YES